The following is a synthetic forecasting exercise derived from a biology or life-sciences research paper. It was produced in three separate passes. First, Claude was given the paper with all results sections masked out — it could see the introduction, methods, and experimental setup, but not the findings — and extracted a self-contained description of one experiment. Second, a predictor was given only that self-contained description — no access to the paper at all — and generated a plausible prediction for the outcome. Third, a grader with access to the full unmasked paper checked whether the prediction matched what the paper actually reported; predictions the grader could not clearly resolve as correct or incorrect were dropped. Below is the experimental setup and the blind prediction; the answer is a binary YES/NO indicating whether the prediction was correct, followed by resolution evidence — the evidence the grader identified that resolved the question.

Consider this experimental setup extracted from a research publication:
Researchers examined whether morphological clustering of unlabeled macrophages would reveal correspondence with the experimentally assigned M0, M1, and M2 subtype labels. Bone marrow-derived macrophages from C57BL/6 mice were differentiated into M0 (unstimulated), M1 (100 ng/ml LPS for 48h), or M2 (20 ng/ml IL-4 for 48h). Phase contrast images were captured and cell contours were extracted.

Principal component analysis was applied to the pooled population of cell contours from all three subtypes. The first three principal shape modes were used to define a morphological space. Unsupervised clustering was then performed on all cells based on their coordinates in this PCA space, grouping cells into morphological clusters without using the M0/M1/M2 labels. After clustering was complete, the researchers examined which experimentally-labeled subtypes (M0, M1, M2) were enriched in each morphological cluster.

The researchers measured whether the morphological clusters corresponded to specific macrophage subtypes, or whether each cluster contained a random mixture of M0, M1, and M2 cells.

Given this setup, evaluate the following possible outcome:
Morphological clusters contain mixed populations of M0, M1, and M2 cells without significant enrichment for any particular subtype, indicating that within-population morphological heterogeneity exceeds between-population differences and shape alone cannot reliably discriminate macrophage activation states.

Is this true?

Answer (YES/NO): NO